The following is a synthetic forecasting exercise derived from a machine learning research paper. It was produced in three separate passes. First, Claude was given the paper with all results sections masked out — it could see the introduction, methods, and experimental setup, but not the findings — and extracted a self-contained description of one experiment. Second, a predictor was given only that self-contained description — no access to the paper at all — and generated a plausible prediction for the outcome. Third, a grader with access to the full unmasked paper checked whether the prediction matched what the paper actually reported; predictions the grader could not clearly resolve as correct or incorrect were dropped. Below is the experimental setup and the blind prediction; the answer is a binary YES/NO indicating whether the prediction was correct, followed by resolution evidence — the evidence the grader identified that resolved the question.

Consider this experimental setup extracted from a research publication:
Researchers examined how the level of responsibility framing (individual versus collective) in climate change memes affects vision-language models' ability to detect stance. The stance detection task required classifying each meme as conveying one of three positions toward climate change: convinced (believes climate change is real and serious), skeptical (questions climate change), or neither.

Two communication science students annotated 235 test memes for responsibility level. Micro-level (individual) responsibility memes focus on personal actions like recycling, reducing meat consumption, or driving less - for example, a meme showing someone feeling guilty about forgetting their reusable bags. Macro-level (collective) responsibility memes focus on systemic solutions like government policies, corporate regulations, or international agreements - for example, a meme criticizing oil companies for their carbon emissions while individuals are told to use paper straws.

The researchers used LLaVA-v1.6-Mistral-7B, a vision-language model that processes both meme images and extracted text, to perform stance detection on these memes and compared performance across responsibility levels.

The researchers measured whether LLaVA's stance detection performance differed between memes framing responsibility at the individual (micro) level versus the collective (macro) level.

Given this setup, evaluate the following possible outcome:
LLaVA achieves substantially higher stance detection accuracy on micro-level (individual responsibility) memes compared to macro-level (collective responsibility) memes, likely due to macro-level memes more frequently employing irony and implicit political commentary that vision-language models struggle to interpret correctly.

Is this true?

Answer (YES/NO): NO